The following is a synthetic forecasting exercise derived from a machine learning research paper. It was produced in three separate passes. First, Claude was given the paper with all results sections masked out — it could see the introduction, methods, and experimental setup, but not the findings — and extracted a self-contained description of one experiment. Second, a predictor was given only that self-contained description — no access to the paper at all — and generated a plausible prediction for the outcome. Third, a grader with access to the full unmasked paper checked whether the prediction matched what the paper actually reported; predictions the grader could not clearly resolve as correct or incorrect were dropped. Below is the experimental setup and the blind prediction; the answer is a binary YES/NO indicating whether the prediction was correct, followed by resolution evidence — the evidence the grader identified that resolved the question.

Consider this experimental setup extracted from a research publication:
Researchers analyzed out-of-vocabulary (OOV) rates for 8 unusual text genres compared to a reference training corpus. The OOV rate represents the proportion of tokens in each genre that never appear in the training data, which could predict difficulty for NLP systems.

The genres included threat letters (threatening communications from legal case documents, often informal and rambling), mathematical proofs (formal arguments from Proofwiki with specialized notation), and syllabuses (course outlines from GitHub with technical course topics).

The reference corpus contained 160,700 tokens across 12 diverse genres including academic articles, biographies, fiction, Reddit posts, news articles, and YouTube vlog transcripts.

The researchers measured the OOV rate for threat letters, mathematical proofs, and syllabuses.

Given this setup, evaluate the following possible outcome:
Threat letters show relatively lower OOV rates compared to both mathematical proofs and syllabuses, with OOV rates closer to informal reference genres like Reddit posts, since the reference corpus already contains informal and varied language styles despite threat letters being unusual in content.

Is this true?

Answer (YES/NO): YES